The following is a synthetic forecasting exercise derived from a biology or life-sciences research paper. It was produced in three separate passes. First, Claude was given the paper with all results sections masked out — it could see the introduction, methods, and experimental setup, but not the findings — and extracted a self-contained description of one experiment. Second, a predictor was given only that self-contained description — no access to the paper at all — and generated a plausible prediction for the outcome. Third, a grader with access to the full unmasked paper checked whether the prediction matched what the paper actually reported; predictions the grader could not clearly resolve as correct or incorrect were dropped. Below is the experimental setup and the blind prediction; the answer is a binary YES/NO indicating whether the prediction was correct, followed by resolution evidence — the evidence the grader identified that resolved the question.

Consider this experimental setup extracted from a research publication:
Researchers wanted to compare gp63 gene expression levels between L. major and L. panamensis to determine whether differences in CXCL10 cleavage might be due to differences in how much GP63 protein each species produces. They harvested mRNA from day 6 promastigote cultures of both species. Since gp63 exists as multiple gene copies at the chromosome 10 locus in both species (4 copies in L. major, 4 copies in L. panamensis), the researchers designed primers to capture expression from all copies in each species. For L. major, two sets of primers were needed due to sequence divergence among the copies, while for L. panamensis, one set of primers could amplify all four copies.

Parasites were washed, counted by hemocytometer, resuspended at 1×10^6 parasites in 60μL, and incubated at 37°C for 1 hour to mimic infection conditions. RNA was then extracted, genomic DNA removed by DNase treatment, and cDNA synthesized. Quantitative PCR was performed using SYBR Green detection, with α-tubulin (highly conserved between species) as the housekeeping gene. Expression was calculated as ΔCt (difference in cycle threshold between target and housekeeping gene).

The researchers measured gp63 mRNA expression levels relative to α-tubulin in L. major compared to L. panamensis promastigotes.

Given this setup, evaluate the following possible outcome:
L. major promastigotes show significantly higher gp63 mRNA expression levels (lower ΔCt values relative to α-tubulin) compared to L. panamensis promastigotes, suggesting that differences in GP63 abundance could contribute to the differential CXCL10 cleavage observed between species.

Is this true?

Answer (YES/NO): NO